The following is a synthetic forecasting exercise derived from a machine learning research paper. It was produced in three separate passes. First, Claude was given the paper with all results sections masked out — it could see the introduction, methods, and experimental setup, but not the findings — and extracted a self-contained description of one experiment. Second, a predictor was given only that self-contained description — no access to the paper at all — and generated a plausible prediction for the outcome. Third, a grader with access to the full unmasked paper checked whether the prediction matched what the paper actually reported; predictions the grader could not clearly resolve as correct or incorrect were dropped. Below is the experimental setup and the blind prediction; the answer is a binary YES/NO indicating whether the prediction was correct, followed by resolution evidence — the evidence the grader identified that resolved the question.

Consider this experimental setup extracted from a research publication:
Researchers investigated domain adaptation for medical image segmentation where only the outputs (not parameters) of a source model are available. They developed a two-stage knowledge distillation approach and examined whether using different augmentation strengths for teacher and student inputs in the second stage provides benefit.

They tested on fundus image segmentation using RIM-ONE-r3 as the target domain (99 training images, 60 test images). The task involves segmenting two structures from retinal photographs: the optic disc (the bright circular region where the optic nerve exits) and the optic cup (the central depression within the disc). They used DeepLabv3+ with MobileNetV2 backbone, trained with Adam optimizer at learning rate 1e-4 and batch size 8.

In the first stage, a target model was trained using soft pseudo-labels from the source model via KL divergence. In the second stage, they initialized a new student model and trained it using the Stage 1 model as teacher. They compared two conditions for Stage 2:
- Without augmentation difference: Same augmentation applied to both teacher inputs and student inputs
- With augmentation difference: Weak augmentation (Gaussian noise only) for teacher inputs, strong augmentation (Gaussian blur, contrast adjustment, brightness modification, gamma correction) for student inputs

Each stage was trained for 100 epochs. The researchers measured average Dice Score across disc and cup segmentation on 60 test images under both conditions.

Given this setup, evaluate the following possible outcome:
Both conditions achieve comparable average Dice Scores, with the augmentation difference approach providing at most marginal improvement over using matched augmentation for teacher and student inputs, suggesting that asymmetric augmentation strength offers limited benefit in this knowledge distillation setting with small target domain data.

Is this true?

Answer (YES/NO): NO